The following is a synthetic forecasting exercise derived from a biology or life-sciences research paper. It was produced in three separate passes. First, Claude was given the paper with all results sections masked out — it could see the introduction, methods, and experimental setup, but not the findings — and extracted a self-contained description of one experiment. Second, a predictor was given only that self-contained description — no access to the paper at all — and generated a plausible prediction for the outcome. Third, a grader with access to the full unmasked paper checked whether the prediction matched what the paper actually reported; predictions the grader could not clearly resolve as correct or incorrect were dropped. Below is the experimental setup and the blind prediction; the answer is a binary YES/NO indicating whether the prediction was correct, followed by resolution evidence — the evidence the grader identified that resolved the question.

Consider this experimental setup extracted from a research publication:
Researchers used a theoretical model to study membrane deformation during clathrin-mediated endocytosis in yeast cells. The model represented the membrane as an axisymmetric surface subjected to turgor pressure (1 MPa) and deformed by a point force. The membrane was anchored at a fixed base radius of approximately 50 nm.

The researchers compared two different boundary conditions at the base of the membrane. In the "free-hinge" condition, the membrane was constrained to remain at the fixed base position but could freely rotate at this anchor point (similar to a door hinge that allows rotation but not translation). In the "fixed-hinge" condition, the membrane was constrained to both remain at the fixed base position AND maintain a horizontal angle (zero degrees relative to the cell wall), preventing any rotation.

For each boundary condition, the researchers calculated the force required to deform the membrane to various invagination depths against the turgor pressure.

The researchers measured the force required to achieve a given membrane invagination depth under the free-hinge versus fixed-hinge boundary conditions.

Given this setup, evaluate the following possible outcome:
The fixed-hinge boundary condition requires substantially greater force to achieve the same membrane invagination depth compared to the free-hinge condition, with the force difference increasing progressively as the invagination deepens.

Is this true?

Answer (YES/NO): NO